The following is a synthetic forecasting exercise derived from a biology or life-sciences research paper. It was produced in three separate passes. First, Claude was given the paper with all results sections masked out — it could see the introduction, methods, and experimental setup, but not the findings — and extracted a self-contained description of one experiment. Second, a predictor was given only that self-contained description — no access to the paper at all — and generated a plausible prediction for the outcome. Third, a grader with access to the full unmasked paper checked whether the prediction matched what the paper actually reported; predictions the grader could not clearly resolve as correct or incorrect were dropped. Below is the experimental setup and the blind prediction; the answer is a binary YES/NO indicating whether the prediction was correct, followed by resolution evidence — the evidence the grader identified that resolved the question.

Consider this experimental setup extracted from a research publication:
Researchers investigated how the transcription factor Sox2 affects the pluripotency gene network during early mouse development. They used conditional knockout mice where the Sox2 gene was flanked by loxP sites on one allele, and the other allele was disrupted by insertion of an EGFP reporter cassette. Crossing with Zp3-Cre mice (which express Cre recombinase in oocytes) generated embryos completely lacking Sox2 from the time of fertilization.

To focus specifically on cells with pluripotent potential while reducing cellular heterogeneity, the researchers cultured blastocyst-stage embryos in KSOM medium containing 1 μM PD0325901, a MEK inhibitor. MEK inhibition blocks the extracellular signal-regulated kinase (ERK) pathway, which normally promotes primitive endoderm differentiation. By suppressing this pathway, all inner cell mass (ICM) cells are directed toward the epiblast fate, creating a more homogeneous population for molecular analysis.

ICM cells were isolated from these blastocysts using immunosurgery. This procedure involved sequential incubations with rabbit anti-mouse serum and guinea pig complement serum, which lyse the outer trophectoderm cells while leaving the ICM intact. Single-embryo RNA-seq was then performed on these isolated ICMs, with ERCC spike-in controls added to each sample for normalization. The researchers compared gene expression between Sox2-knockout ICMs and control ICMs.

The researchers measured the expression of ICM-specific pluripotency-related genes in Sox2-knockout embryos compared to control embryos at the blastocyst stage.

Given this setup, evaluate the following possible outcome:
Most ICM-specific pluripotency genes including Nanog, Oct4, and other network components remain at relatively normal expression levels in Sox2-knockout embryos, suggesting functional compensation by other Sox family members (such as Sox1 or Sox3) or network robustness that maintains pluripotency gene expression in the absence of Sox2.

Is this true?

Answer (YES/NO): NO